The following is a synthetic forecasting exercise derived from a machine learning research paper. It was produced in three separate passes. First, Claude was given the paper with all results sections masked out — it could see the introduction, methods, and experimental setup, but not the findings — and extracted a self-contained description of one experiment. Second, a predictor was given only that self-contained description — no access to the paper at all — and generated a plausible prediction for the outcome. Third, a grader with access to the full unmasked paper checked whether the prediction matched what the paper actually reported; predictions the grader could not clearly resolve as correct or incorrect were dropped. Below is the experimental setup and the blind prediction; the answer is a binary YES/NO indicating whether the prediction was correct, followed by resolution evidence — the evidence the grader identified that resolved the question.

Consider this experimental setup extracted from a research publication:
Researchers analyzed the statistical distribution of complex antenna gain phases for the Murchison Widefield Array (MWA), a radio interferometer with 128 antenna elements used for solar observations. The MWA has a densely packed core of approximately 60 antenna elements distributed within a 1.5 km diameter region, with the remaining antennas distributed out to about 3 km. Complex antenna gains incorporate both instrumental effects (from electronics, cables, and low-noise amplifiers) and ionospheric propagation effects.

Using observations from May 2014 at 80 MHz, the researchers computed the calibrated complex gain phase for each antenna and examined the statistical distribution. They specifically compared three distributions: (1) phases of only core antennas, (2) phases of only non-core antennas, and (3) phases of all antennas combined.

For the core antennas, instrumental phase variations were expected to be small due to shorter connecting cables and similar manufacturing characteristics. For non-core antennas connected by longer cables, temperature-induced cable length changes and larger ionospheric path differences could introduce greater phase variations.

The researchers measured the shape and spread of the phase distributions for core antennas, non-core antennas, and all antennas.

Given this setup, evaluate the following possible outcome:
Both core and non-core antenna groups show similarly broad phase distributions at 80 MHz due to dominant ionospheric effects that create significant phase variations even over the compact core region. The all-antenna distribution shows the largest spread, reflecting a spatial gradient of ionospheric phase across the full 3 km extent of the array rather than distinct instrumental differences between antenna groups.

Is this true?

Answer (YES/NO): NO